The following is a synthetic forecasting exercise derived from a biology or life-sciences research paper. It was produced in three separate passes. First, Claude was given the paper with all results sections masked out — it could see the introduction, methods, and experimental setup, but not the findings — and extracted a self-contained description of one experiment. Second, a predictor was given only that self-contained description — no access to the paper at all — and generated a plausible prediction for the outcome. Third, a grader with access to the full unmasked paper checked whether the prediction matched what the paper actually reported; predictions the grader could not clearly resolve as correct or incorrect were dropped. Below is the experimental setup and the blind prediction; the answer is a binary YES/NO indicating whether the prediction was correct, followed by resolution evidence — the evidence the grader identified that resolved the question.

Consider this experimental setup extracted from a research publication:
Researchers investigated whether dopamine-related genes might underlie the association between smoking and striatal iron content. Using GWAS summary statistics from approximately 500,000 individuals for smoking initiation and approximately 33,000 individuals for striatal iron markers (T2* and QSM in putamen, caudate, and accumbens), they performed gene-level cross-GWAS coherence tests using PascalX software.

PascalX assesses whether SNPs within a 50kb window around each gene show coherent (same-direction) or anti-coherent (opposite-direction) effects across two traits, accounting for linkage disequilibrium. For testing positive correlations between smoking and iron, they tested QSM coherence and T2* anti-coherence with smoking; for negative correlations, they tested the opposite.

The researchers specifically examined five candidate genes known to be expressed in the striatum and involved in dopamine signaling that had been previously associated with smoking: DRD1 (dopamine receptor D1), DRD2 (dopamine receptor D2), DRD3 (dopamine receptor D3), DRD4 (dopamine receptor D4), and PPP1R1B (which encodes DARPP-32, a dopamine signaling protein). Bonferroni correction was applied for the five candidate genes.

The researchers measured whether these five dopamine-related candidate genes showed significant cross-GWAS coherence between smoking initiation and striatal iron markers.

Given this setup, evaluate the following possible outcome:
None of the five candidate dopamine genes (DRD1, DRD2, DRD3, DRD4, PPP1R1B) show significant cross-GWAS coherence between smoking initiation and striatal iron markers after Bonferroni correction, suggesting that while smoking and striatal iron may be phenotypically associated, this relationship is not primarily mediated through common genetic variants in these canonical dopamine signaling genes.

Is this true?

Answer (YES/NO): NO